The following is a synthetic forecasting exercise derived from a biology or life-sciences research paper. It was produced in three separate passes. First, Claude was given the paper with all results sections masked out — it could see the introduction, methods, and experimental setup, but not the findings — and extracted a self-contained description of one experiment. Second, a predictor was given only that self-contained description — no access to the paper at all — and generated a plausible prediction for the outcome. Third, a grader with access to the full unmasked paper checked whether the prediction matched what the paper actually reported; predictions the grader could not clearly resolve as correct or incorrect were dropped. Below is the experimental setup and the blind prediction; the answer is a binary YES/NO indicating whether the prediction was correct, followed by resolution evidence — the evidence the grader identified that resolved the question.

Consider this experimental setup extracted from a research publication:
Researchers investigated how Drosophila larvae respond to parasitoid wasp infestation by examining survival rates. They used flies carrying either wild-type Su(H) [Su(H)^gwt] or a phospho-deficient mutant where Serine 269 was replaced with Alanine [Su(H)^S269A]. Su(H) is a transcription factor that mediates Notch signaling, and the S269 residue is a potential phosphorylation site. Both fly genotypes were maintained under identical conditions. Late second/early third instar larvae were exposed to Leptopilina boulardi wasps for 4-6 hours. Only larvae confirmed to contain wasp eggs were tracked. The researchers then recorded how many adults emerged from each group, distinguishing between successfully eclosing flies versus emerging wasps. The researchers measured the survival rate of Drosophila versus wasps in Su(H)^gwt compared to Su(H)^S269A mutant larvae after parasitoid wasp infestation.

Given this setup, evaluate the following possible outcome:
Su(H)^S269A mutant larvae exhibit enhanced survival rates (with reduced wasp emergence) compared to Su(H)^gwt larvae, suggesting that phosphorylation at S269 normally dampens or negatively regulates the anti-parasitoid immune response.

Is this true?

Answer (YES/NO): NO